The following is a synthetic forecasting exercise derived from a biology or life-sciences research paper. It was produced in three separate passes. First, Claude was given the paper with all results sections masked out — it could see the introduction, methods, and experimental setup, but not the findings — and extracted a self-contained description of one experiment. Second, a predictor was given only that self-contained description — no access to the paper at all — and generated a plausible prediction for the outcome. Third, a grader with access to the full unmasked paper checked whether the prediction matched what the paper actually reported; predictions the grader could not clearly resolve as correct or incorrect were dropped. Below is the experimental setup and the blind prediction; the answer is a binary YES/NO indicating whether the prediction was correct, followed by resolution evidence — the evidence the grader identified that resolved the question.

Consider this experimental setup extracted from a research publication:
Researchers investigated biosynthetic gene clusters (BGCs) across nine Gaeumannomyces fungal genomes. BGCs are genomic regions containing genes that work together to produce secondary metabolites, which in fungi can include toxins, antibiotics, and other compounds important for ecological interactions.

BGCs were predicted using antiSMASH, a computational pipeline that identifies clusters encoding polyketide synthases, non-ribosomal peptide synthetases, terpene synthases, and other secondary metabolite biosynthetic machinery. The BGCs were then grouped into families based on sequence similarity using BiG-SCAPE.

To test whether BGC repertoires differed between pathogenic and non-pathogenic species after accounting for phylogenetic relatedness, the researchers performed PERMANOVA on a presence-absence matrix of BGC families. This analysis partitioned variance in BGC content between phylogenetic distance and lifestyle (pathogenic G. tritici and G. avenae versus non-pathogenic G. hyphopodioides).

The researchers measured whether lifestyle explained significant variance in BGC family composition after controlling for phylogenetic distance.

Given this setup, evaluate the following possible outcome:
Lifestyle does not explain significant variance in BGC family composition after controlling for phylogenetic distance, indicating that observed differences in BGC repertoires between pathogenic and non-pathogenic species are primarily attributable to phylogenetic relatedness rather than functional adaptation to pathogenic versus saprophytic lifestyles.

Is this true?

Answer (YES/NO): NO